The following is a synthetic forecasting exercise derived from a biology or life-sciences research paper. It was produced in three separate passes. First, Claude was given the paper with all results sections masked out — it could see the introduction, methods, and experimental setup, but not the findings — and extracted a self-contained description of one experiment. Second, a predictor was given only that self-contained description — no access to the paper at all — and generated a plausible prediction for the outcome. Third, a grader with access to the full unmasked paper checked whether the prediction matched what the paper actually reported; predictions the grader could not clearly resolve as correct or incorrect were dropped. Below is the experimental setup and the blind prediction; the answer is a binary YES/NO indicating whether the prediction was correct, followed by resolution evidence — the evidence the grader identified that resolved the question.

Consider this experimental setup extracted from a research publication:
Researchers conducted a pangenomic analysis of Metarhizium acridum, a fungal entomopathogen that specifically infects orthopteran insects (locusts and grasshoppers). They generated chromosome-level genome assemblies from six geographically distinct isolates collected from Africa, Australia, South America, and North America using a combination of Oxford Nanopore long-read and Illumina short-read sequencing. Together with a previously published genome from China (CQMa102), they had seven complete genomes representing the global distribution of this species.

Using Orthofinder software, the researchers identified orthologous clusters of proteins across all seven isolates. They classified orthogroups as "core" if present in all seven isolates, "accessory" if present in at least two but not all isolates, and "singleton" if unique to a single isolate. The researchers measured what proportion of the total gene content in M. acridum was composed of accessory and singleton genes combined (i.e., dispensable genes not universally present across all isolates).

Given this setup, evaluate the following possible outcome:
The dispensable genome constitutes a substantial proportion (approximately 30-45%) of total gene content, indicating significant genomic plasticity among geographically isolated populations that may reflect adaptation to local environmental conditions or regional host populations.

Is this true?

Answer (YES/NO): NO